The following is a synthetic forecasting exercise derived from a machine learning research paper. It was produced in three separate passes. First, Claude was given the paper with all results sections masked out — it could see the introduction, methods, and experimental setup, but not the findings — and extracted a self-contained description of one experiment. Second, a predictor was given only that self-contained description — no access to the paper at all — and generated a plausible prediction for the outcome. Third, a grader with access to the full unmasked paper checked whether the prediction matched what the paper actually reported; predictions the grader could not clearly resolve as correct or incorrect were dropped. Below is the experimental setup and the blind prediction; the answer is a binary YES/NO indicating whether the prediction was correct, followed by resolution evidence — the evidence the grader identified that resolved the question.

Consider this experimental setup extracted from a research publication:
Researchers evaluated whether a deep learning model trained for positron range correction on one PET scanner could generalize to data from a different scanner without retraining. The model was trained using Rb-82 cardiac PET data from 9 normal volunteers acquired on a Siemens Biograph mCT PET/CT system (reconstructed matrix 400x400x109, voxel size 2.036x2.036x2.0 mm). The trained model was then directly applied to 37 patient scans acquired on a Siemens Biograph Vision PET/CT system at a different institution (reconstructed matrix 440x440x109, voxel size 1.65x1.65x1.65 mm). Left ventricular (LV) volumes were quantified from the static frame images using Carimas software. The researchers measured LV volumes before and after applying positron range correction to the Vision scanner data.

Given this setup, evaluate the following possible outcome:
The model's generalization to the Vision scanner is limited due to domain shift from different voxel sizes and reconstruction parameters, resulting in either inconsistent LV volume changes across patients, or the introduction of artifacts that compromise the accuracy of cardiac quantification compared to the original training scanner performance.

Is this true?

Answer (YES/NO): NO